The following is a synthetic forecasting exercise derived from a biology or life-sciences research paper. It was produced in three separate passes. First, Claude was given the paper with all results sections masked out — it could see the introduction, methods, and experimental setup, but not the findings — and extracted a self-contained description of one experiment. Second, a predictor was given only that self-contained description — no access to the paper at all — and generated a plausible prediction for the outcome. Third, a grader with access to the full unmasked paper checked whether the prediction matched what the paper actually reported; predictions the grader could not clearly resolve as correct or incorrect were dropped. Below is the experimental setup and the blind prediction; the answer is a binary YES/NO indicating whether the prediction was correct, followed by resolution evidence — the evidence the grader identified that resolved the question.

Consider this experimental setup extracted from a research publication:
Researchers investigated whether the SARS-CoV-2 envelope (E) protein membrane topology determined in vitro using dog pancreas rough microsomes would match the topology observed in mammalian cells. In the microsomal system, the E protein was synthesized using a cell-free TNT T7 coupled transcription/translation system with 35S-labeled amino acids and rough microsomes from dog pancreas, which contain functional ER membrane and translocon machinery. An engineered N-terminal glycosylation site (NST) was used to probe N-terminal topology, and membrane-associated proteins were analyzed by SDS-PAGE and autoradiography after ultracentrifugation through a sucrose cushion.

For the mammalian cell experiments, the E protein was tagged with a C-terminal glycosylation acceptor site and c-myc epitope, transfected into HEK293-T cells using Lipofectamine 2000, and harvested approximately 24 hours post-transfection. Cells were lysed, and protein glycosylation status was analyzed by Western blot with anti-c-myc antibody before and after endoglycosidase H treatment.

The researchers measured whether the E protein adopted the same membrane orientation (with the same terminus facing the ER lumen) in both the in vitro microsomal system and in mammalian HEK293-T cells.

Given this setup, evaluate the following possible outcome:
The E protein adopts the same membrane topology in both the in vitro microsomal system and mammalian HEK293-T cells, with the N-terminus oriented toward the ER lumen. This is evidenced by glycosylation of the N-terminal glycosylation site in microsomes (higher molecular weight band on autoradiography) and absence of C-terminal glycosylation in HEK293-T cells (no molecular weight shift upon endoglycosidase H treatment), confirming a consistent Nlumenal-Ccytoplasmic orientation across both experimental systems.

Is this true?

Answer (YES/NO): YES